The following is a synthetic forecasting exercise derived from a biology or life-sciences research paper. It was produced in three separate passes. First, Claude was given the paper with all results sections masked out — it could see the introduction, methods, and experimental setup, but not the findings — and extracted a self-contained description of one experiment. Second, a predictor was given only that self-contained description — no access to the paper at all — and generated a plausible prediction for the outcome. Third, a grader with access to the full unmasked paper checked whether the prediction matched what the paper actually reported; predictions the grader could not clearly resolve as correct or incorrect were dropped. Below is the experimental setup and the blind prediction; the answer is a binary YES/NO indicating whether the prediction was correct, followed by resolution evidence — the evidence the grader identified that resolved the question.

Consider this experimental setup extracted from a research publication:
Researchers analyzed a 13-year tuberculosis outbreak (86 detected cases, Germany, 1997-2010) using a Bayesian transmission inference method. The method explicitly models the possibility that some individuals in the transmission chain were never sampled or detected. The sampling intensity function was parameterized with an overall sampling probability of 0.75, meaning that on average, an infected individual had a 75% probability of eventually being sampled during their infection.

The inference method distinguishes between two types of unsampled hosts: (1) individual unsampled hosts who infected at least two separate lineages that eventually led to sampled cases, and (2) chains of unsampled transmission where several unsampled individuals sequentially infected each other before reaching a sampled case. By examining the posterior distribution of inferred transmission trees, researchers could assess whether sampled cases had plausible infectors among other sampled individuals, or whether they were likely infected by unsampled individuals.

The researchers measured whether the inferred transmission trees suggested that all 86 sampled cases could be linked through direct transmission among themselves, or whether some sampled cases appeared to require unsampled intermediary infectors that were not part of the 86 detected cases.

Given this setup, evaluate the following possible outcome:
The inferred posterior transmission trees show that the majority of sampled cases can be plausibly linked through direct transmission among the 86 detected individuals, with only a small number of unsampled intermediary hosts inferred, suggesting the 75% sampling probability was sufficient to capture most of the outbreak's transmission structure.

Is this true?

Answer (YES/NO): NO